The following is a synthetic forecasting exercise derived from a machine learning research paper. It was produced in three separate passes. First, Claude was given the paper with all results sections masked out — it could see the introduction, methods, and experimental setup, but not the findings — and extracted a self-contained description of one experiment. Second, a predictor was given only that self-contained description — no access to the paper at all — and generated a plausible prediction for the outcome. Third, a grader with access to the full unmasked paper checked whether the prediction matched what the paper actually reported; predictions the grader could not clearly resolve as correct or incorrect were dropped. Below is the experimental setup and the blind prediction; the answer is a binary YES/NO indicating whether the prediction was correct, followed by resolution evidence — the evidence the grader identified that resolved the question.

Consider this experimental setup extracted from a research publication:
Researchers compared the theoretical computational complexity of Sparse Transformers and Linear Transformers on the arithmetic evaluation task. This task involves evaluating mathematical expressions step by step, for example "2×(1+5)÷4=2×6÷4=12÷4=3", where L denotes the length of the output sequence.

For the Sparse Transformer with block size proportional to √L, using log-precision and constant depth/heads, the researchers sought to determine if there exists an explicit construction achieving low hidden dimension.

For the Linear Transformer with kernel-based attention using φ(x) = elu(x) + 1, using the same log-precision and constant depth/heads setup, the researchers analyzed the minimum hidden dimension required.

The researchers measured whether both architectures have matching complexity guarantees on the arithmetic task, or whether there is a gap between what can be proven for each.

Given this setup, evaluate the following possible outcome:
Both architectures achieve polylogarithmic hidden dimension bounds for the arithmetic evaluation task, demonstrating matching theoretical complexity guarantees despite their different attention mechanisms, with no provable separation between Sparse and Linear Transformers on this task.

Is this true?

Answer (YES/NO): NO